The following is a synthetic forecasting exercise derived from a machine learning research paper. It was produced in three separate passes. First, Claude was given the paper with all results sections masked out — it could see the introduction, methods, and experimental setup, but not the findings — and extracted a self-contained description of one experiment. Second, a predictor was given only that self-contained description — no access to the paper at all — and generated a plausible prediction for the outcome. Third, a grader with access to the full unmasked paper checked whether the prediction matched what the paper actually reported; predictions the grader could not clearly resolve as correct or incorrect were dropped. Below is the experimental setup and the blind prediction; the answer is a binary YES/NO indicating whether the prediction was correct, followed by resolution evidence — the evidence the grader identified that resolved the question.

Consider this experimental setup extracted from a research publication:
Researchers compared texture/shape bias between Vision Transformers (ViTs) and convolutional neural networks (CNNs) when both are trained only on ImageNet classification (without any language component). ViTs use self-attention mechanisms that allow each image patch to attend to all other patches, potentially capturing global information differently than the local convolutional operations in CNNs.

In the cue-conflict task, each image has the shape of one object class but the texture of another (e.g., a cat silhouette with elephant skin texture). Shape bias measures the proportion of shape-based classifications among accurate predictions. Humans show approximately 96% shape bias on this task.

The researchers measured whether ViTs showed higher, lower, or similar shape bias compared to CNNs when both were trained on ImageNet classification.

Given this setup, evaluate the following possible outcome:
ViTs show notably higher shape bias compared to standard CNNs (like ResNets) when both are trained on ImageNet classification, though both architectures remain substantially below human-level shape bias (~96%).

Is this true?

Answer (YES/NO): YES